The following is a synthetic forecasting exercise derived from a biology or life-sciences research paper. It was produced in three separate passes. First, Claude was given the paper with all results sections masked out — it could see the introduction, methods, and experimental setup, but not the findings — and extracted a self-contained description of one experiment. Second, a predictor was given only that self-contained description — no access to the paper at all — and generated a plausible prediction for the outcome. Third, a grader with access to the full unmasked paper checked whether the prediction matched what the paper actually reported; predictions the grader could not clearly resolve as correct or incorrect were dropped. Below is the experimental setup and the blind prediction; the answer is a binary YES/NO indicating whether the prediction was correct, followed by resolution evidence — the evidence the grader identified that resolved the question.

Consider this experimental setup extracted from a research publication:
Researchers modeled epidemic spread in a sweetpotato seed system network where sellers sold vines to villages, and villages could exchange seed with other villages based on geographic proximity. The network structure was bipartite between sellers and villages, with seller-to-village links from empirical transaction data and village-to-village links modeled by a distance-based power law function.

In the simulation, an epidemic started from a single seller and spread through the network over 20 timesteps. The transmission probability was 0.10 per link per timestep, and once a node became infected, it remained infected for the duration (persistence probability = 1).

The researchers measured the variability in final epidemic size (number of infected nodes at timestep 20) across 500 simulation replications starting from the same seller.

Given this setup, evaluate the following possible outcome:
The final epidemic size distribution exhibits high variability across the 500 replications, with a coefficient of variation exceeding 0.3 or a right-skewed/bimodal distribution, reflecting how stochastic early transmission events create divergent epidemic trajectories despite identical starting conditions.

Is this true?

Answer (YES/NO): NO